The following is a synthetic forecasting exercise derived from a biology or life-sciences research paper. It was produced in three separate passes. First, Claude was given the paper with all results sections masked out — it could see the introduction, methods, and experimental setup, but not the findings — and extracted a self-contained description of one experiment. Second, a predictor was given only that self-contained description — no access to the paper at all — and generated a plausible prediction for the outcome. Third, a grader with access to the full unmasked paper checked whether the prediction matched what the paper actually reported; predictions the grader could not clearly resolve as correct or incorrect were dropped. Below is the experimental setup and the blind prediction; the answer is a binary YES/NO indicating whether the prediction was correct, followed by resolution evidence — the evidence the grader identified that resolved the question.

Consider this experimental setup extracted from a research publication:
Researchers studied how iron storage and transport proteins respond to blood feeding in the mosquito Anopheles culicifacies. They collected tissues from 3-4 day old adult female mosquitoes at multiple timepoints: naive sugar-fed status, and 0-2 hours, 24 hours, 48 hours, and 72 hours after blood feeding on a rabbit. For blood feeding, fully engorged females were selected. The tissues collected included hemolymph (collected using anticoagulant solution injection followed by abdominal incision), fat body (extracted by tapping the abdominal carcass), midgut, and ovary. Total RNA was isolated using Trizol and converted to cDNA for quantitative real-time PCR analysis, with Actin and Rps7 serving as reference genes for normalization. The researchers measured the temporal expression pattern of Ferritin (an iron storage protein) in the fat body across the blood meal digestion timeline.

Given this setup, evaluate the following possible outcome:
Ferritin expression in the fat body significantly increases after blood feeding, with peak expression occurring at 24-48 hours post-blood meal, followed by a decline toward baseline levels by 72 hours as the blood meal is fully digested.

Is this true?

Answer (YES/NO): YES